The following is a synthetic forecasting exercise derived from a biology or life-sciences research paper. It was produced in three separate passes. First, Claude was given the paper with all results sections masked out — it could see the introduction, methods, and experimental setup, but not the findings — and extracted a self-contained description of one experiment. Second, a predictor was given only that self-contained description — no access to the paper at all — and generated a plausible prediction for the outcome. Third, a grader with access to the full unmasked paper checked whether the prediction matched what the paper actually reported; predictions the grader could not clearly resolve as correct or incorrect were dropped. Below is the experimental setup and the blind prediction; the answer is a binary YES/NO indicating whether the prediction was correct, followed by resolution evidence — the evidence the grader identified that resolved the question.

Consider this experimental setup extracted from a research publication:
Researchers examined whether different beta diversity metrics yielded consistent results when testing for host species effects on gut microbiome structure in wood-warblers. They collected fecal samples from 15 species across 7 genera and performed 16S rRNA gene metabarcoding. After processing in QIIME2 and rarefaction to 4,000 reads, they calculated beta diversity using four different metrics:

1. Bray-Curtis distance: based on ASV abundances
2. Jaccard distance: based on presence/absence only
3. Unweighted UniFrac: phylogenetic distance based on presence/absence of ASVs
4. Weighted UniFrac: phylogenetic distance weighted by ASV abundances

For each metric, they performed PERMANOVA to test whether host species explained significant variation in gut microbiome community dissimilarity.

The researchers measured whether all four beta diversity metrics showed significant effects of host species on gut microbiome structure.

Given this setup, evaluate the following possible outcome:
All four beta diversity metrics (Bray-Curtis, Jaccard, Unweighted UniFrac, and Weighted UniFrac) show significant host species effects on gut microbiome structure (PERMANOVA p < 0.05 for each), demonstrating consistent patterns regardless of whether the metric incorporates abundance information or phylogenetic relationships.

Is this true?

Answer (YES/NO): NO